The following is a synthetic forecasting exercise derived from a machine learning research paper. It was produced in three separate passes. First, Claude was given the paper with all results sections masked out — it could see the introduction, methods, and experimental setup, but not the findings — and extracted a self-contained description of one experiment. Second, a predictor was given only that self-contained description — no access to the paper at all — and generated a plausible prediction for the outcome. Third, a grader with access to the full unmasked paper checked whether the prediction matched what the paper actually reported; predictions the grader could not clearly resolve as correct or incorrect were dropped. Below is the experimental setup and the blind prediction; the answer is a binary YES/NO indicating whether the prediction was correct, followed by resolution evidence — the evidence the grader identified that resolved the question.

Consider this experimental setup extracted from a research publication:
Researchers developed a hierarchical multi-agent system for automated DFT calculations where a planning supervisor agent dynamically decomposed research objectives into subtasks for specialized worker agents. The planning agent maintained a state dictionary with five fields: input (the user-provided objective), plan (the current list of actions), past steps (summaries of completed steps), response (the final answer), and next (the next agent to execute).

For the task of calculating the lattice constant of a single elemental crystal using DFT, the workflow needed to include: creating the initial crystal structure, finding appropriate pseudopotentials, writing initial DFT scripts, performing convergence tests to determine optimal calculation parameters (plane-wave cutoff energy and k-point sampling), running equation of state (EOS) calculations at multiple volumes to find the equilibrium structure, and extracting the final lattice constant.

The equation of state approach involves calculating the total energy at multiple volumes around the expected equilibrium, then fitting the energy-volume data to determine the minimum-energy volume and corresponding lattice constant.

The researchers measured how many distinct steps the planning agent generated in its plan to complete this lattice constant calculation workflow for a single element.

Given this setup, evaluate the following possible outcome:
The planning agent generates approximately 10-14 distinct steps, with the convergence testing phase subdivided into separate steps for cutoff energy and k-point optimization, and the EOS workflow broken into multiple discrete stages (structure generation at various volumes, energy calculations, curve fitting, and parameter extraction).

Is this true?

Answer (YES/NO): YES